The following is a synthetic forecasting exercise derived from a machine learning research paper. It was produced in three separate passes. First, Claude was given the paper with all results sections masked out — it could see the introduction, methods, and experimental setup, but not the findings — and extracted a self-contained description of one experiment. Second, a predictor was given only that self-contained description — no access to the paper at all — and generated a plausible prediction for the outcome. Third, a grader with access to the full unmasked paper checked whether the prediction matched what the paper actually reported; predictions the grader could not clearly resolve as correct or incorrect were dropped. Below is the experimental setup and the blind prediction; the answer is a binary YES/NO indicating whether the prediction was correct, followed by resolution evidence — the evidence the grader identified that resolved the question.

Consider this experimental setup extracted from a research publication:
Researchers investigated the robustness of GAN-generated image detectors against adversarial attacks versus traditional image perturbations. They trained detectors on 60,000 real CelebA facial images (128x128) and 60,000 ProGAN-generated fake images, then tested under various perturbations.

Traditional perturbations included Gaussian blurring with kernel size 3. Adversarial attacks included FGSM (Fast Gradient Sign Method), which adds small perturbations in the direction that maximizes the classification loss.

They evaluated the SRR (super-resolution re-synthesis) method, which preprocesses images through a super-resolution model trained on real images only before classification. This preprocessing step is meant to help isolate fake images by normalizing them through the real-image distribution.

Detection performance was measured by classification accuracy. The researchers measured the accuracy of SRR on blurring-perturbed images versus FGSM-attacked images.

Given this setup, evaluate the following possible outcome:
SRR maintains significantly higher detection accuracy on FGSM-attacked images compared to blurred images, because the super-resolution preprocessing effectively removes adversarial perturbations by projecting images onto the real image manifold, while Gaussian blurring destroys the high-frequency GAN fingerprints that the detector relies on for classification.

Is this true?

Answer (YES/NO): NO